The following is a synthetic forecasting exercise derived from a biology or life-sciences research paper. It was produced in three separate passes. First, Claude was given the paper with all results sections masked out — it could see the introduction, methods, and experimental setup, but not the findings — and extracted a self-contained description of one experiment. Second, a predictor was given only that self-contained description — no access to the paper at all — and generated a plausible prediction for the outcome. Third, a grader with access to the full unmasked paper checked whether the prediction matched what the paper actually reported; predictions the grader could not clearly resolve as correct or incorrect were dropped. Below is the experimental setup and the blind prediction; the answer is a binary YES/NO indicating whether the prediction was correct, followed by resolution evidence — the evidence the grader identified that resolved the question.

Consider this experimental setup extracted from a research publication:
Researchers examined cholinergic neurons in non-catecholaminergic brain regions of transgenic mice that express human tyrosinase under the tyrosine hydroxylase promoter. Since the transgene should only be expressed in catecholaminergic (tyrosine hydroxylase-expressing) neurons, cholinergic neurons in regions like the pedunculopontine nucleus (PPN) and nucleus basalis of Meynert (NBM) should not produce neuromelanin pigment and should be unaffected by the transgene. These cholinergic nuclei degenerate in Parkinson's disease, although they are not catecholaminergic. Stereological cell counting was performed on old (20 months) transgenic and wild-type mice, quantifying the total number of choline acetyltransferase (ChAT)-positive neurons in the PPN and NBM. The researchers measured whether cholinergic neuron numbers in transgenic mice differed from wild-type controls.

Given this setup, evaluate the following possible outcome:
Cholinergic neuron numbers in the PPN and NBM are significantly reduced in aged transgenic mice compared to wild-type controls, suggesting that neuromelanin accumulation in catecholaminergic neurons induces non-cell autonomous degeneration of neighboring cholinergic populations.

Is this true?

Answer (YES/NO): YES